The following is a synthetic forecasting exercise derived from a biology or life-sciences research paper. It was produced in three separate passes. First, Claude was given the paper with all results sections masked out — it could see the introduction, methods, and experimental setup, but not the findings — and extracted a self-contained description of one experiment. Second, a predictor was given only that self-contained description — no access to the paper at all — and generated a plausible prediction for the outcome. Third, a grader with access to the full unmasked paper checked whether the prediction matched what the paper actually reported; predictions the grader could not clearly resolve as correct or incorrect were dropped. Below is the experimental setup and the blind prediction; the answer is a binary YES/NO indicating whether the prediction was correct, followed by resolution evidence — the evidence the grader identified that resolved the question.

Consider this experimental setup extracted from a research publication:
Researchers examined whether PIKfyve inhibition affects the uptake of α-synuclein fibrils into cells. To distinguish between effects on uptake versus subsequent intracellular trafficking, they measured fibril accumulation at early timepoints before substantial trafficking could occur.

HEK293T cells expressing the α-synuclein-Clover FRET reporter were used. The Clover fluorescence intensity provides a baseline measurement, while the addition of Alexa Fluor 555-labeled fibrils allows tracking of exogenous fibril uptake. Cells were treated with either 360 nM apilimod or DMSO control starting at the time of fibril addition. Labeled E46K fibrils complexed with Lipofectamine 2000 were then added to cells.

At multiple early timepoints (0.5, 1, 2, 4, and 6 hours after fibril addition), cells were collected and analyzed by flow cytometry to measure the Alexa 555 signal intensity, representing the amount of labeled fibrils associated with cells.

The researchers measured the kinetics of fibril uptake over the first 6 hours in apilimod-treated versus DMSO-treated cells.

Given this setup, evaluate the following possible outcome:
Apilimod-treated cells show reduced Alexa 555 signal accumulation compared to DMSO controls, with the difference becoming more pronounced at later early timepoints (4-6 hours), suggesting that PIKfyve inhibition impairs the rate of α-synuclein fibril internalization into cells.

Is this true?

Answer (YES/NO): NO